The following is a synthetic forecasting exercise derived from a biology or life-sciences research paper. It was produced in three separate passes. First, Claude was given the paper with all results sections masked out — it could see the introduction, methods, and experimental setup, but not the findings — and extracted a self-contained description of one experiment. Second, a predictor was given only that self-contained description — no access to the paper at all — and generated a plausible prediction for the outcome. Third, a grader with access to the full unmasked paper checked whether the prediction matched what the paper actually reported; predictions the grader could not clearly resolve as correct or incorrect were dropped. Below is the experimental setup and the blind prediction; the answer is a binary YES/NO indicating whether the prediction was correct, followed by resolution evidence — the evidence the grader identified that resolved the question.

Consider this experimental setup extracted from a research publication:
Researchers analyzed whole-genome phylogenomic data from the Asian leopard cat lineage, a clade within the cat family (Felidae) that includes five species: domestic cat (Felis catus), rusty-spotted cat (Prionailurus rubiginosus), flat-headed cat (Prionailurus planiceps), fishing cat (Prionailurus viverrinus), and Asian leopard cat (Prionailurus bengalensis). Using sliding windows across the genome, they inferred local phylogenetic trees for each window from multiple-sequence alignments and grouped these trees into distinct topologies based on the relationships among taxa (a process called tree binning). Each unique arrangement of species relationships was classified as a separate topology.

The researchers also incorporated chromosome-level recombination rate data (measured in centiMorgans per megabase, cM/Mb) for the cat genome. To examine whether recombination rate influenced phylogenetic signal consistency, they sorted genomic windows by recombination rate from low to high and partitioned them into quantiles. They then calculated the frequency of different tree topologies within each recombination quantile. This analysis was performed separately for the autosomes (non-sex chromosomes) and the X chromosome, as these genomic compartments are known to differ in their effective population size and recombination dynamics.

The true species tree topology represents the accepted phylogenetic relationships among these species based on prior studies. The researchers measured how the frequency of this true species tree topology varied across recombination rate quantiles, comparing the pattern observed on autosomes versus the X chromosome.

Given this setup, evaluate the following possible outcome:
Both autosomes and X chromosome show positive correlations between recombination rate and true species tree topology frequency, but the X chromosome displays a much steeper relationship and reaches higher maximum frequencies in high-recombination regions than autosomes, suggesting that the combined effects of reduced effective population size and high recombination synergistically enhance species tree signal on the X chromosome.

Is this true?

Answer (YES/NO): NO